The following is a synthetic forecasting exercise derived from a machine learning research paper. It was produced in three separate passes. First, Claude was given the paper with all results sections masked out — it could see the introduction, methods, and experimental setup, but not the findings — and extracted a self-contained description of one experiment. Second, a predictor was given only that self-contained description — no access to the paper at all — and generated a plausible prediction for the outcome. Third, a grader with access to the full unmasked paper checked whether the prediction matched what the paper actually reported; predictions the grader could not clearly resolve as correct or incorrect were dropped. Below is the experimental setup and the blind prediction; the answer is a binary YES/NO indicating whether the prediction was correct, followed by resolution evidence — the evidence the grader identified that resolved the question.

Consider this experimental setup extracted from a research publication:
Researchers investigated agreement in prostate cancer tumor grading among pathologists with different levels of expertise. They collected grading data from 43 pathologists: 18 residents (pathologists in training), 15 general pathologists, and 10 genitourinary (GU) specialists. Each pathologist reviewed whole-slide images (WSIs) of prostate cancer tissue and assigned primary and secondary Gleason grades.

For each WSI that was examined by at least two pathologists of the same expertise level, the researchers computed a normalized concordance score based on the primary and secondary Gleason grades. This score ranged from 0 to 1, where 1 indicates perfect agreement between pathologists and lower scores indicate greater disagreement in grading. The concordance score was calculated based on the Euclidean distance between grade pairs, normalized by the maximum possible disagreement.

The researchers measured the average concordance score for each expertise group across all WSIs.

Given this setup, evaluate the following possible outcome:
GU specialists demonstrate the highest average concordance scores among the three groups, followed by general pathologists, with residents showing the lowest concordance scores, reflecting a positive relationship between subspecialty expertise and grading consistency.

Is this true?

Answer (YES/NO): YES